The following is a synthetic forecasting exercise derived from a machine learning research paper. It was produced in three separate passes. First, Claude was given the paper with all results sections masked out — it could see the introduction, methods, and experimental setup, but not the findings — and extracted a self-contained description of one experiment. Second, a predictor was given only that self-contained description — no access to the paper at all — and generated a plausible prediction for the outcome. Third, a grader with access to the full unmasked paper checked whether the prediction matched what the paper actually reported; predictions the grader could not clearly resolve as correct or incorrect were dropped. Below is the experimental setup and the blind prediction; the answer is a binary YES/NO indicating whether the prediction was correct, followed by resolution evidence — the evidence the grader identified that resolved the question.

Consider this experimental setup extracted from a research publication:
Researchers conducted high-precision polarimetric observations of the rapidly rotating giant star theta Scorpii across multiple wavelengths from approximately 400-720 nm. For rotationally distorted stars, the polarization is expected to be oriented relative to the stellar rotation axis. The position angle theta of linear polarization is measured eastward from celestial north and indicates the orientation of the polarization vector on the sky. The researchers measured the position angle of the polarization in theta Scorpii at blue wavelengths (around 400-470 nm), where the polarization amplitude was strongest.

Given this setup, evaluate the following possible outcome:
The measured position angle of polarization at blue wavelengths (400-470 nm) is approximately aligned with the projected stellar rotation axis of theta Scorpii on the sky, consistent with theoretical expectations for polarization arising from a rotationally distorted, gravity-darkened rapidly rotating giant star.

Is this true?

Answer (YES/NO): NO